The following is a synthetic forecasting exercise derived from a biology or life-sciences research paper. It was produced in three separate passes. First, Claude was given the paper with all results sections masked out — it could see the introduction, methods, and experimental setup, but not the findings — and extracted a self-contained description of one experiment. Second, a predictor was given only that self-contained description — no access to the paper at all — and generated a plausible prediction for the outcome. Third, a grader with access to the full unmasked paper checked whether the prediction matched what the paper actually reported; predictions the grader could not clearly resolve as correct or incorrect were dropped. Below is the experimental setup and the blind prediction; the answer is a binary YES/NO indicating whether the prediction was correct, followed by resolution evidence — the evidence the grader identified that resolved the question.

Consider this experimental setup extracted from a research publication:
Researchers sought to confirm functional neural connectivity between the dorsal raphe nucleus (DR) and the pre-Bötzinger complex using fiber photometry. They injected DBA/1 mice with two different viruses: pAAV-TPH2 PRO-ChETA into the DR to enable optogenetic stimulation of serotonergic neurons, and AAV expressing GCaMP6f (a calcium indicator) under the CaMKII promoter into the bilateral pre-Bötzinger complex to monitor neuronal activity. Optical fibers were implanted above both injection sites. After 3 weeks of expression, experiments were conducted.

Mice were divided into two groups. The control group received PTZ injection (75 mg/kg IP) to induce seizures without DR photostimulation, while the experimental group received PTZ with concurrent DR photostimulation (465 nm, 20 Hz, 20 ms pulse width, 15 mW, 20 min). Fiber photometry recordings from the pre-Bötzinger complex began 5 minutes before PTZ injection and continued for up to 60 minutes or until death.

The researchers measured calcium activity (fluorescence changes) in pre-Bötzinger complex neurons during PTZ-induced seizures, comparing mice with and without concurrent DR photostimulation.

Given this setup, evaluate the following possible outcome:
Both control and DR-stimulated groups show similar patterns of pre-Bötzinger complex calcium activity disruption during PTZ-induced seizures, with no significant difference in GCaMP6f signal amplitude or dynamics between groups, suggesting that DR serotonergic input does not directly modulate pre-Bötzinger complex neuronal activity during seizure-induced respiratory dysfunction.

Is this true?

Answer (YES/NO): NO